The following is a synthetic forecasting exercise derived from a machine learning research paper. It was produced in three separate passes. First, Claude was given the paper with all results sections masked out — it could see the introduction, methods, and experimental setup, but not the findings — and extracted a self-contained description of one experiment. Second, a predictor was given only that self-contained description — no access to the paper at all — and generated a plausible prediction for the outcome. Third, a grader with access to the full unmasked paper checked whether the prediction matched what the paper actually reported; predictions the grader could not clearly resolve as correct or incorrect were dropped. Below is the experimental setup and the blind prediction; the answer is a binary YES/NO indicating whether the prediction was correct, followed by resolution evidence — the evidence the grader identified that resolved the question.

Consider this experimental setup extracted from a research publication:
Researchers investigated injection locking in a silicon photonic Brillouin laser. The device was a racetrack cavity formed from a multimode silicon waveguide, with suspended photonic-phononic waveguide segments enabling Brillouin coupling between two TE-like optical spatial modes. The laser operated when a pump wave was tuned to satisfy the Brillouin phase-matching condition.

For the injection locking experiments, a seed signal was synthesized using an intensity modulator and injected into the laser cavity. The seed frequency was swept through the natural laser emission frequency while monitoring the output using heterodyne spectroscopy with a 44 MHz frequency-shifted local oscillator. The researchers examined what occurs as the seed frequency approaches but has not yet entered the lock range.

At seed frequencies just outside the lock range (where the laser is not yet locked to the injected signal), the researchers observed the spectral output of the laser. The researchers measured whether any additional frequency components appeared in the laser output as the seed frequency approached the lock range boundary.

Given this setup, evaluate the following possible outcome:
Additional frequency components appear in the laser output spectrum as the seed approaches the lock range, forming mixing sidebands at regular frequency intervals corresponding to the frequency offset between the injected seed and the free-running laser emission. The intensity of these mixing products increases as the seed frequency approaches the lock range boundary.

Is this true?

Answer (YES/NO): YES